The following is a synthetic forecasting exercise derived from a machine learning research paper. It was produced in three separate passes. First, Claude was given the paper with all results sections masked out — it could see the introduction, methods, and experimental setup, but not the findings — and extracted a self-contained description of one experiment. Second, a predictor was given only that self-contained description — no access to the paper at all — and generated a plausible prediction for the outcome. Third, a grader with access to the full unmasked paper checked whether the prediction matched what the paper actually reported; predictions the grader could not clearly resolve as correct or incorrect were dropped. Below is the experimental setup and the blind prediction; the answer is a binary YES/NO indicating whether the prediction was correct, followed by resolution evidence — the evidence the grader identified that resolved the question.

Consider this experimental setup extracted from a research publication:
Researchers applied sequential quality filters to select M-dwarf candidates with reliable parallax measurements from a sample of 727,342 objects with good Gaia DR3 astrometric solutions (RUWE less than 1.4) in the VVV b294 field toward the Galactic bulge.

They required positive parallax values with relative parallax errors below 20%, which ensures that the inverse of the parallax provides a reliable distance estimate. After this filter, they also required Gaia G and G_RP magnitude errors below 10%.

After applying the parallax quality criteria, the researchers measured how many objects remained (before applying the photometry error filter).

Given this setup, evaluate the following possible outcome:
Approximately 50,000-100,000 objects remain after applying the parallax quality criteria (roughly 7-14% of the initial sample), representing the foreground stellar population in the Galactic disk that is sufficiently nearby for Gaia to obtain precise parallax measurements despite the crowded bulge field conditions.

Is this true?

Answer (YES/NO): NO